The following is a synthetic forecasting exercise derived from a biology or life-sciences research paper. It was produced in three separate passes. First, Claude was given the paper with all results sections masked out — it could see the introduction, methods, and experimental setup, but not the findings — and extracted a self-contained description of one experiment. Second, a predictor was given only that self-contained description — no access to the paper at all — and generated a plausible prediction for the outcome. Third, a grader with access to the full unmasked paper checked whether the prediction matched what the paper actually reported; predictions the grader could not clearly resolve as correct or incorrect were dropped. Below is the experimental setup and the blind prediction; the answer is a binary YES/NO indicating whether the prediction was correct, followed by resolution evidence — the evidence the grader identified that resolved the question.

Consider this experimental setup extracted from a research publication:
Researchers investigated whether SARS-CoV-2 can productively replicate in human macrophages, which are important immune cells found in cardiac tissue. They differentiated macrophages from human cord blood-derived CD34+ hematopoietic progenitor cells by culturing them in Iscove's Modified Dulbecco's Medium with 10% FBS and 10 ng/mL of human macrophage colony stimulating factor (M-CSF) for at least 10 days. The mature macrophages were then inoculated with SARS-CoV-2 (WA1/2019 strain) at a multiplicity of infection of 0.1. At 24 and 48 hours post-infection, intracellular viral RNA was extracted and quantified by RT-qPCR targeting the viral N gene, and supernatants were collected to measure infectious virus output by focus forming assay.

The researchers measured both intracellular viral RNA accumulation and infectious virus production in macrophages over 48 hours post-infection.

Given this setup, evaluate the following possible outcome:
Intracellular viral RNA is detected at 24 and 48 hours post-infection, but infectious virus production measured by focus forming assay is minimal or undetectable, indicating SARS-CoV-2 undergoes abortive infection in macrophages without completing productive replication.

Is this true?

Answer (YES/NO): NO